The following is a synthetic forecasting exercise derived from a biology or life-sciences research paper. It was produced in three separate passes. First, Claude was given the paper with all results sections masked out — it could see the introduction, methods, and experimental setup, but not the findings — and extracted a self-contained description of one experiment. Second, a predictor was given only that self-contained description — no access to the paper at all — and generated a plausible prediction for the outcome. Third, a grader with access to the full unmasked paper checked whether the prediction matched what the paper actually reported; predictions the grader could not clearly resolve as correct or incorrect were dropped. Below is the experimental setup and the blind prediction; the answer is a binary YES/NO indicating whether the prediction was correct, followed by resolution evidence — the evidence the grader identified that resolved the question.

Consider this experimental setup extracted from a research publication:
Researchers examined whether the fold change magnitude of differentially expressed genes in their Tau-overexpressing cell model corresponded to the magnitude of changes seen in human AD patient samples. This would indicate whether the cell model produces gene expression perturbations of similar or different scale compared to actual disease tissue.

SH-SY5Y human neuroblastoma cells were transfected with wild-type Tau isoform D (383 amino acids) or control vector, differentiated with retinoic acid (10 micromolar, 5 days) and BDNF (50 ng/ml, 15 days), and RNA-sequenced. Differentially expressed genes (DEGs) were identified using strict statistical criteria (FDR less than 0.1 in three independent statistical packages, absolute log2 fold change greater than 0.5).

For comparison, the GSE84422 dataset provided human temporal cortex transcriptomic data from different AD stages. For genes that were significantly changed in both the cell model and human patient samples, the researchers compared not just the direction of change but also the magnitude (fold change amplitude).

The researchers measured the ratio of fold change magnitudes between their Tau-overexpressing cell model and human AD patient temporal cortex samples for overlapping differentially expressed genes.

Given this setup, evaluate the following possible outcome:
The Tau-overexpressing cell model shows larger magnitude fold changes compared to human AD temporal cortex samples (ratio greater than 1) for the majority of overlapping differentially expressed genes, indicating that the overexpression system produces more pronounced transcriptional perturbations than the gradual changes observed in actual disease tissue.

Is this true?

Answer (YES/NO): YES